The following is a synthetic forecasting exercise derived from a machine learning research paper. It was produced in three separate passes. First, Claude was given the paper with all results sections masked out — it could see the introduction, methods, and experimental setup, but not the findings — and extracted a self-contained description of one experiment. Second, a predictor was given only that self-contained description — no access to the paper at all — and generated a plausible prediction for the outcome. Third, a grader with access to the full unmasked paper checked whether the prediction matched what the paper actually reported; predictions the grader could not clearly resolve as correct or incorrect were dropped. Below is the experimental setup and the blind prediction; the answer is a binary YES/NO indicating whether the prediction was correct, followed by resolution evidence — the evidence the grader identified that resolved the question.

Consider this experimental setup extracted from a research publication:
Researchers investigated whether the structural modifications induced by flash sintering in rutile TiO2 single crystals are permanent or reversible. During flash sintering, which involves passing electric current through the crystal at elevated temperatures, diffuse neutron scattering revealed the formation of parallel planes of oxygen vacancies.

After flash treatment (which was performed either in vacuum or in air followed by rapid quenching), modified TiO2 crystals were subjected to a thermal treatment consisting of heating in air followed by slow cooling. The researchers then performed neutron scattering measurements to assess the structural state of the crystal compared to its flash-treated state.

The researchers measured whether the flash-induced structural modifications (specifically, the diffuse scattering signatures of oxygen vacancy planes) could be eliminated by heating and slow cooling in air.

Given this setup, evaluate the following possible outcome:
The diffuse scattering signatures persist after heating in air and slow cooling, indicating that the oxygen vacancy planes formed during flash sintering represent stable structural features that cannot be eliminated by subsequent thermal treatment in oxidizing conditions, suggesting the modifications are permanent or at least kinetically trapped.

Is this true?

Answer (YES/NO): NO